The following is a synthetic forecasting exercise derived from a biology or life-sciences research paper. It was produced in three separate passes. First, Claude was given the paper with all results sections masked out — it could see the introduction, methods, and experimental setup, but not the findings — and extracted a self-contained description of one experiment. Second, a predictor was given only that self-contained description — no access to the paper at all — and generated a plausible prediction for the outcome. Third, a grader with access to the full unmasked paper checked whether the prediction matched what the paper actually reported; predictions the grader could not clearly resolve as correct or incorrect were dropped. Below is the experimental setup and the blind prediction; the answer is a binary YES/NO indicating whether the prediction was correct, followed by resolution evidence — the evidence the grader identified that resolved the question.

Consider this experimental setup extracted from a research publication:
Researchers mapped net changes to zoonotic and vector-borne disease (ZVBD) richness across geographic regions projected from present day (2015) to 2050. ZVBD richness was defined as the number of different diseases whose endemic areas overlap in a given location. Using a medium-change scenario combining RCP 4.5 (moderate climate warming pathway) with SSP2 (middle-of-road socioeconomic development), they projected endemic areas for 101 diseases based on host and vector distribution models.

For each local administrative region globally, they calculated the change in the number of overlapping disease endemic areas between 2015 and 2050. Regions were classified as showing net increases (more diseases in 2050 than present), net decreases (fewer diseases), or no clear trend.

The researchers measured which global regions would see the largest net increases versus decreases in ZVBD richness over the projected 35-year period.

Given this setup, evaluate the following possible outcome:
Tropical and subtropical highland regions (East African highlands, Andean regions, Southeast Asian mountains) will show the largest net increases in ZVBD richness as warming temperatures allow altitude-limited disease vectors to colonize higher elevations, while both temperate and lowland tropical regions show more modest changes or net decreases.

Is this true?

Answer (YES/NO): NO